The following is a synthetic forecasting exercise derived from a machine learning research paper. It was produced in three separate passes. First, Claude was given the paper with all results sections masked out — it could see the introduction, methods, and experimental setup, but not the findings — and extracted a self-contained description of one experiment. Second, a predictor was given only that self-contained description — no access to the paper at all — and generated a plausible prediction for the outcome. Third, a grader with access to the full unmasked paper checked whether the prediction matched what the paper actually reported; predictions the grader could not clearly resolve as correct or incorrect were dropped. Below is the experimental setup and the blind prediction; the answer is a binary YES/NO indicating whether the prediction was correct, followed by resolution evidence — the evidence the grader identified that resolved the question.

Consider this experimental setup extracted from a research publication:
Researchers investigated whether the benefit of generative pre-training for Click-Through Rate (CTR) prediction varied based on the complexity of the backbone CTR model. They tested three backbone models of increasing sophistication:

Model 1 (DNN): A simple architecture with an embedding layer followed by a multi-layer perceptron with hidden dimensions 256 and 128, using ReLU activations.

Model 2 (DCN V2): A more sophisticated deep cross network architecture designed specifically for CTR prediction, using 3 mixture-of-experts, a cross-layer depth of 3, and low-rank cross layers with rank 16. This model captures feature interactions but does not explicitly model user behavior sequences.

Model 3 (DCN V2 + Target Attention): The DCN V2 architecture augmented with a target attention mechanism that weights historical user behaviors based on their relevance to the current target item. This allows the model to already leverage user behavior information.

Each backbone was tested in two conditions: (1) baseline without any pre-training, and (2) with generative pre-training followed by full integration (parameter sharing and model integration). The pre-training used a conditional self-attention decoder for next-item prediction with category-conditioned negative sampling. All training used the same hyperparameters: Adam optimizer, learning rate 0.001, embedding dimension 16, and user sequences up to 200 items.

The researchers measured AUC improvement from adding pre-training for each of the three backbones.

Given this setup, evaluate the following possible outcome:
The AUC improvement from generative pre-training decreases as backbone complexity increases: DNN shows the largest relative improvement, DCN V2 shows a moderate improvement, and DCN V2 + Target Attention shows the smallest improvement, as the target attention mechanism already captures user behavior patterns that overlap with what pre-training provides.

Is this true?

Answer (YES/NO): YES